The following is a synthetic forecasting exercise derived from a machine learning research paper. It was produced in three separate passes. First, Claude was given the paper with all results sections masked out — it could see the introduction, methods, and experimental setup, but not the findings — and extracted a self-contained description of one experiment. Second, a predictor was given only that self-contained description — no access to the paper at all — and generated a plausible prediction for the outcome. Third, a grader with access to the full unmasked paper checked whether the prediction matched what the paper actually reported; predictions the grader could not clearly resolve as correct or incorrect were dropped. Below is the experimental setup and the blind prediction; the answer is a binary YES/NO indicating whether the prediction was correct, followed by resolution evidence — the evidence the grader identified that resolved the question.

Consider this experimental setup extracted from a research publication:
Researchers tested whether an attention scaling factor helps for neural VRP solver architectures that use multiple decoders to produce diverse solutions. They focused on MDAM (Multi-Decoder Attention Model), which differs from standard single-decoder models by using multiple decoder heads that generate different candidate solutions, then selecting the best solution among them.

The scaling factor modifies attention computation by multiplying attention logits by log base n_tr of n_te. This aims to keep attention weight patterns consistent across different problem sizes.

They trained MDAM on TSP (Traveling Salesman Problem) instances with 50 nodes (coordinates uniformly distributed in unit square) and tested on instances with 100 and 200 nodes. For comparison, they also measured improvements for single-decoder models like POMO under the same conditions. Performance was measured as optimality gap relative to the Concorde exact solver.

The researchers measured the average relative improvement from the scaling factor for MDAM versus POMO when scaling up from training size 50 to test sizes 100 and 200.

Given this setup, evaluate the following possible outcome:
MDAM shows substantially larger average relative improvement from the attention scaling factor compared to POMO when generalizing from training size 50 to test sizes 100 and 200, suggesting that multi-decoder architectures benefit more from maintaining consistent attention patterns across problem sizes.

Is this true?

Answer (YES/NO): NO